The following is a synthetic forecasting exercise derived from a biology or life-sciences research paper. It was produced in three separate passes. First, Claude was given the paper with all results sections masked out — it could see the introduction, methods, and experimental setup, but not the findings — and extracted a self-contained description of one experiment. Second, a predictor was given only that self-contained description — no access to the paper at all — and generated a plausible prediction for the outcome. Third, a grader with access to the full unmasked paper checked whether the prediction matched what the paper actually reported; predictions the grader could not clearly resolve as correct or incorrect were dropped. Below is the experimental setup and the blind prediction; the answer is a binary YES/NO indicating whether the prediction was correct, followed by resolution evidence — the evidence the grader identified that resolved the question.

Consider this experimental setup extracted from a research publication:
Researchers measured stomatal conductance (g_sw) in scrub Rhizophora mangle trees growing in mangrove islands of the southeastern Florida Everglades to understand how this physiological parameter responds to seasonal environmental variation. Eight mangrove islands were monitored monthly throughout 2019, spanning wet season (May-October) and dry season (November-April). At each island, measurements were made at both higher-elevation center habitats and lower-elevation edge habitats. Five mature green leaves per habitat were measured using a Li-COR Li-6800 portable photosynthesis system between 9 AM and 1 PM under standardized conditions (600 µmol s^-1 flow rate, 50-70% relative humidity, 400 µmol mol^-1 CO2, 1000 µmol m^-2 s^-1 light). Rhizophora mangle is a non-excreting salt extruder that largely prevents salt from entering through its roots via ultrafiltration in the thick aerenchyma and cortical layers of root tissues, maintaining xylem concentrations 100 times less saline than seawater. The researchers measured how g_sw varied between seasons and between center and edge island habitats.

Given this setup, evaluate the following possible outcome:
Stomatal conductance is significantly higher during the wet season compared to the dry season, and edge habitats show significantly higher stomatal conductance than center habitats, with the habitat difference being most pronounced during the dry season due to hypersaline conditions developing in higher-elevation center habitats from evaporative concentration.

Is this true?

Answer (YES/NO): NO